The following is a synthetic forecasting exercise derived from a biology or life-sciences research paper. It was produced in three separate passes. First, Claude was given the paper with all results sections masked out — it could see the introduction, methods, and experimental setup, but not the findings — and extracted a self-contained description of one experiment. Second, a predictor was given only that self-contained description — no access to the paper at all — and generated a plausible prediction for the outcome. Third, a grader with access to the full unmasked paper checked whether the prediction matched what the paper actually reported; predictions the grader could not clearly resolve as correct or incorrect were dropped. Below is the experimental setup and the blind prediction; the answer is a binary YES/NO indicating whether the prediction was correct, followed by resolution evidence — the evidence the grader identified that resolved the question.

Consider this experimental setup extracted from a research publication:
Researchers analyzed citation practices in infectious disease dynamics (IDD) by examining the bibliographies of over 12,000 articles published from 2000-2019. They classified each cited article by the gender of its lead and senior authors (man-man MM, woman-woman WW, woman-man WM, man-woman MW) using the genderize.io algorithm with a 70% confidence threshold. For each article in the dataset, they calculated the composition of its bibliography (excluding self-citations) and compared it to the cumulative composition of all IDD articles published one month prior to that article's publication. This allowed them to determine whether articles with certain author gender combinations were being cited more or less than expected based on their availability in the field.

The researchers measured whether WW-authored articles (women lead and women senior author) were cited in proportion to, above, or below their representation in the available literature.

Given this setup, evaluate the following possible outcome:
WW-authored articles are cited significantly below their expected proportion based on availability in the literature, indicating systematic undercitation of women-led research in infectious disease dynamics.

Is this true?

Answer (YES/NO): YES